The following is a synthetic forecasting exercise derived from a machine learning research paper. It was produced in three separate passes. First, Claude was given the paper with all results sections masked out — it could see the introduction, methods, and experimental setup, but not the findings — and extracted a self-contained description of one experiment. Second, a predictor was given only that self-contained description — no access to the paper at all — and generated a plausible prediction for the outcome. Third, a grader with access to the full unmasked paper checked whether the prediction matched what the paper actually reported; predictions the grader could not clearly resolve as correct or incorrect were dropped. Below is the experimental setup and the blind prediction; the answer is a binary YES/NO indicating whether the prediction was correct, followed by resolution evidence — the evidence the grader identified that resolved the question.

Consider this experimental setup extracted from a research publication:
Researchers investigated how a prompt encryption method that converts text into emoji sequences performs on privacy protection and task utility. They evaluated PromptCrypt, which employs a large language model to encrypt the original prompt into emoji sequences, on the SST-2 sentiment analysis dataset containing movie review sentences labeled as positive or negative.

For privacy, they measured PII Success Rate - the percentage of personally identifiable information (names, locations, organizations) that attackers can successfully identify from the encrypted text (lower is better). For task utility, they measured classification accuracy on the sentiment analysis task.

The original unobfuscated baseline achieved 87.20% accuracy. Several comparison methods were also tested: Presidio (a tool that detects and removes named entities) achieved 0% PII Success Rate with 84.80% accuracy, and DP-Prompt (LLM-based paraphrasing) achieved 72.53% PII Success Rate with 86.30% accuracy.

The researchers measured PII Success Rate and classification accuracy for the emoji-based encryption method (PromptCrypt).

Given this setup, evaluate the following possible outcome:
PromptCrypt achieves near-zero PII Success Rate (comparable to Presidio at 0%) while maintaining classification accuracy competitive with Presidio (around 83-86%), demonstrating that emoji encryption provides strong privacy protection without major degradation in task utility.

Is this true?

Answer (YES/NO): NO